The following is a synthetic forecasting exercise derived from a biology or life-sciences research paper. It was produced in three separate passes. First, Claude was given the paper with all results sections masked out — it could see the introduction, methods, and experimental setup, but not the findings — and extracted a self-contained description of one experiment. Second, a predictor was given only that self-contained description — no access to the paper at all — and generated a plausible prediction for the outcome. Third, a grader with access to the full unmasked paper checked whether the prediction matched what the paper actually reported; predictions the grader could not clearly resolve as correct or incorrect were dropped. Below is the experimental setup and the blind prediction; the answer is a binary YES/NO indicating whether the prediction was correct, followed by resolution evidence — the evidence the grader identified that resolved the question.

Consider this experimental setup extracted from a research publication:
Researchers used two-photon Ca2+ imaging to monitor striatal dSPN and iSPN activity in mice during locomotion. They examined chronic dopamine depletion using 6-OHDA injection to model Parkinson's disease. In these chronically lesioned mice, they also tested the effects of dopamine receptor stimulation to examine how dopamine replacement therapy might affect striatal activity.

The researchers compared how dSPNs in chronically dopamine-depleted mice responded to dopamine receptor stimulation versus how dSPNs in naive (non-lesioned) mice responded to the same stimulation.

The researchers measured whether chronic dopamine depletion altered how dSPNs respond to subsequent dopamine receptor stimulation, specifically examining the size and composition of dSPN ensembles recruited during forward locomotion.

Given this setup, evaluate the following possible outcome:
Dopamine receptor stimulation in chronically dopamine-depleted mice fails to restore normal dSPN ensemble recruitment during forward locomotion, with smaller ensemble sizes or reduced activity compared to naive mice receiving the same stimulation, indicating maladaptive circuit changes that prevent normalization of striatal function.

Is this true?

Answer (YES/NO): NO